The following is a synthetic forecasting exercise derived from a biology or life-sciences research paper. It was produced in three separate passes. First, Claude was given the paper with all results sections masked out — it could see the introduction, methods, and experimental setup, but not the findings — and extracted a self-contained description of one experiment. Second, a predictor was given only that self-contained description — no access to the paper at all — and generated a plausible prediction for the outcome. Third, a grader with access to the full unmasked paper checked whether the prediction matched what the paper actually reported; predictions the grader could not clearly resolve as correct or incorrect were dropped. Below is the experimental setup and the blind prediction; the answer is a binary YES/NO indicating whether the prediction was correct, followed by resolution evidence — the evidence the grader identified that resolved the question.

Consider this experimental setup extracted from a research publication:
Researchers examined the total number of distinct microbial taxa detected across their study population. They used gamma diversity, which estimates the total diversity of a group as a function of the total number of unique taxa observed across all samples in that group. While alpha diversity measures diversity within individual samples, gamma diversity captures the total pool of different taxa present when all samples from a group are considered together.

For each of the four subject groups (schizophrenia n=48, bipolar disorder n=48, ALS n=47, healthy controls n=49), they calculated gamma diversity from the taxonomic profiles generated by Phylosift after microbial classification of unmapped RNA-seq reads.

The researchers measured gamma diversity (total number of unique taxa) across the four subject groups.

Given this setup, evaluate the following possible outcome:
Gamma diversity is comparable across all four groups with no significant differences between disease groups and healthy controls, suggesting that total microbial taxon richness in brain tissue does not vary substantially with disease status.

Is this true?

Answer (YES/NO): NO